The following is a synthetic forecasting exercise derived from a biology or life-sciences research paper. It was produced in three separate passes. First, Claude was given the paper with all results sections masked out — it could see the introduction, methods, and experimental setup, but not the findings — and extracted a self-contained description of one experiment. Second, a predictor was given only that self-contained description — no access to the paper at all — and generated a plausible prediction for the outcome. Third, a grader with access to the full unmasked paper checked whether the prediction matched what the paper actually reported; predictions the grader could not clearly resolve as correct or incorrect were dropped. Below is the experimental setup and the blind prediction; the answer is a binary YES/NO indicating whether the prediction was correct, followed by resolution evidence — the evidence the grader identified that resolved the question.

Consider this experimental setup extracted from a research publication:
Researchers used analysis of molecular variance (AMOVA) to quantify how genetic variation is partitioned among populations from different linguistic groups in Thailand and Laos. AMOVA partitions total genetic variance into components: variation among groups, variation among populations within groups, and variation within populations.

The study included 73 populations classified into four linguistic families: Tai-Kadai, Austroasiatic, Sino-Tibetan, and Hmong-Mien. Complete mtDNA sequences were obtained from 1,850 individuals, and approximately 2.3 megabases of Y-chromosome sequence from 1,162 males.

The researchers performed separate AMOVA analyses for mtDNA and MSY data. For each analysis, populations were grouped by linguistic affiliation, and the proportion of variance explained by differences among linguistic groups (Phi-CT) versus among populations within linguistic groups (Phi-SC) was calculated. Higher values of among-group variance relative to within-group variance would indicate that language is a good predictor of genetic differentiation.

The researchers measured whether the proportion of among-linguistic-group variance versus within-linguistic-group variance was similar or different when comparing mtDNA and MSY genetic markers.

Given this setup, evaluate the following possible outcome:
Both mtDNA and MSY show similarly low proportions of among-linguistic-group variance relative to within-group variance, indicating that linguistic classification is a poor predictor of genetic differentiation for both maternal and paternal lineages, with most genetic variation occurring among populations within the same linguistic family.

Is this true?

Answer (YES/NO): YES